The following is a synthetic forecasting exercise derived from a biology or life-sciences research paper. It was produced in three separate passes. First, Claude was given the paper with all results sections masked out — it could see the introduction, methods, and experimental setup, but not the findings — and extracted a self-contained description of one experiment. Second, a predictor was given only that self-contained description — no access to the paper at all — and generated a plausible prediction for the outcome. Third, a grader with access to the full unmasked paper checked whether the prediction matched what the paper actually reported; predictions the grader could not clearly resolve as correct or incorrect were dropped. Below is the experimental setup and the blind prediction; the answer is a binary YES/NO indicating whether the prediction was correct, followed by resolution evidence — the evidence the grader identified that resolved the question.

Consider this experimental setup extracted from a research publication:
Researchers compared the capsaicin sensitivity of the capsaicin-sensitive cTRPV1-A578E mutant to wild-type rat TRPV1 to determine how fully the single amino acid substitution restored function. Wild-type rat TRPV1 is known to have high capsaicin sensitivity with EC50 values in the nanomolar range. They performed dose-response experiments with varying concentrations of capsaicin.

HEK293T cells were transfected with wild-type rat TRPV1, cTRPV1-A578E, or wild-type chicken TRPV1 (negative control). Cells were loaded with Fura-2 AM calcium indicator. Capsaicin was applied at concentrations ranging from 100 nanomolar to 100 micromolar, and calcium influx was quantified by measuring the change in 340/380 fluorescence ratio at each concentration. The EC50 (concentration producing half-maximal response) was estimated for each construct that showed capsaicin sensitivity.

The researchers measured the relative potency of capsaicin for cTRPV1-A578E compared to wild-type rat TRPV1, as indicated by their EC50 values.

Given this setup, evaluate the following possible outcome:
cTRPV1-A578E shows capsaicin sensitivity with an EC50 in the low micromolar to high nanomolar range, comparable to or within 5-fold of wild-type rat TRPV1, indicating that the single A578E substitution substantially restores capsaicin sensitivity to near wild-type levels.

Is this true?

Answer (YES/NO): NO